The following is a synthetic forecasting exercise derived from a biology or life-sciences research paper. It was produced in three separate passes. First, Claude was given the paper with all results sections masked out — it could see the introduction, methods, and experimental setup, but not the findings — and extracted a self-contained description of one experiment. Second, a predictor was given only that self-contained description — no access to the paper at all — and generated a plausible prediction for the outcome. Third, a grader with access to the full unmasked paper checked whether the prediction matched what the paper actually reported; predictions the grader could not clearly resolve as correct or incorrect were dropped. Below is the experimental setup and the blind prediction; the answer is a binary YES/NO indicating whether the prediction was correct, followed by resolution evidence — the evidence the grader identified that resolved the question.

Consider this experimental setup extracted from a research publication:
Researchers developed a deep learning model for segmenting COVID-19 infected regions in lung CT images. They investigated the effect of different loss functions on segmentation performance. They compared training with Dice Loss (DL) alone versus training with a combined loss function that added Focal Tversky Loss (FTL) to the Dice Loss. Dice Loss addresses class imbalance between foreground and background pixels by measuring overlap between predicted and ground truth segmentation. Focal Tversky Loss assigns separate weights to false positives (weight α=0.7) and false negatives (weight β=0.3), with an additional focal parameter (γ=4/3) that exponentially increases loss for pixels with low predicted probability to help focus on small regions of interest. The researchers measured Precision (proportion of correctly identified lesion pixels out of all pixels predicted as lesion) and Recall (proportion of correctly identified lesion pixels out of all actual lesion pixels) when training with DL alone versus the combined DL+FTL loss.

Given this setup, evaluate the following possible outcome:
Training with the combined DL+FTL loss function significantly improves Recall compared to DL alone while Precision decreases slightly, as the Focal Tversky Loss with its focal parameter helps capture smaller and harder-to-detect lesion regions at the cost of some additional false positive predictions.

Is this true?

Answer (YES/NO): YES